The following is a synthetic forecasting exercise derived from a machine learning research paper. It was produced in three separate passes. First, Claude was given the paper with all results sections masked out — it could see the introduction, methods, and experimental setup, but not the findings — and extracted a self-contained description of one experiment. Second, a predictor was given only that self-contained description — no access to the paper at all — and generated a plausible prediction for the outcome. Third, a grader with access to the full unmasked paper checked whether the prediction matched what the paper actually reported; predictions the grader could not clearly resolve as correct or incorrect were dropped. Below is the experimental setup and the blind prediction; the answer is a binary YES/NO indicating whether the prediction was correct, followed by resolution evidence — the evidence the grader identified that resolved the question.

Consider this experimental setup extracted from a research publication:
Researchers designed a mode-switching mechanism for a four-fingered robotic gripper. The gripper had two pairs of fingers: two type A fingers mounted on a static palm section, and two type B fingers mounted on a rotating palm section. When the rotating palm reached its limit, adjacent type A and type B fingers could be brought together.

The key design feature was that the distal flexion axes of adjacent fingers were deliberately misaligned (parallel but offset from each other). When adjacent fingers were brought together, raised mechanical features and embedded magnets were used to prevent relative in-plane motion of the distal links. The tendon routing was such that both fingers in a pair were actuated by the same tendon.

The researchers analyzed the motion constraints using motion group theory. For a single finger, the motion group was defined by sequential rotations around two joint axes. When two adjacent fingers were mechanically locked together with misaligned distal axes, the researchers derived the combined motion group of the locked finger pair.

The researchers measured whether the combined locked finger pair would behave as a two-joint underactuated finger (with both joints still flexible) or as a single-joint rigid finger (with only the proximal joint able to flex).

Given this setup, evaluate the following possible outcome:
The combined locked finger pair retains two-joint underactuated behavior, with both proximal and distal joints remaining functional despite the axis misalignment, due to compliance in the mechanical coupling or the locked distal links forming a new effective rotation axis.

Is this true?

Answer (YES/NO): NO